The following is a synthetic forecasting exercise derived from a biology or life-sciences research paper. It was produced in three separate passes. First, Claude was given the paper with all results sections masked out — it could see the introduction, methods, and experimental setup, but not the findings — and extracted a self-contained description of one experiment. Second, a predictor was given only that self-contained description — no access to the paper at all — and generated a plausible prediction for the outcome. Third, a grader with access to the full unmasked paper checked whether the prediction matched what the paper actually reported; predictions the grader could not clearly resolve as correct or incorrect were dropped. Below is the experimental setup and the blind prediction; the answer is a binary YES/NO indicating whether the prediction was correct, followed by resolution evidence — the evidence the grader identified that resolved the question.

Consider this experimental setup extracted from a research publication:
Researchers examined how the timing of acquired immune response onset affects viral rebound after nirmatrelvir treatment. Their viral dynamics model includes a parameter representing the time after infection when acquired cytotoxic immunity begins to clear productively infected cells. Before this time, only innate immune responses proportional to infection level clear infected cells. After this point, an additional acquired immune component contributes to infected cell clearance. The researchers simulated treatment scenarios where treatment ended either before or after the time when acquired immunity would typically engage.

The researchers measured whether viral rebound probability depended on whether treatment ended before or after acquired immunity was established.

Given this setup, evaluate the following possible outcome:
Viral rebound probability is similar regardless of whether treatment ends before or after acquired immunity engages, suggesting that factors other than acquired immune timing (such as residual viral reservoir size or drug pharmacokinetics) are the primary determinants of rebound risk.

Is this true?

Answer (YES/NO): NO